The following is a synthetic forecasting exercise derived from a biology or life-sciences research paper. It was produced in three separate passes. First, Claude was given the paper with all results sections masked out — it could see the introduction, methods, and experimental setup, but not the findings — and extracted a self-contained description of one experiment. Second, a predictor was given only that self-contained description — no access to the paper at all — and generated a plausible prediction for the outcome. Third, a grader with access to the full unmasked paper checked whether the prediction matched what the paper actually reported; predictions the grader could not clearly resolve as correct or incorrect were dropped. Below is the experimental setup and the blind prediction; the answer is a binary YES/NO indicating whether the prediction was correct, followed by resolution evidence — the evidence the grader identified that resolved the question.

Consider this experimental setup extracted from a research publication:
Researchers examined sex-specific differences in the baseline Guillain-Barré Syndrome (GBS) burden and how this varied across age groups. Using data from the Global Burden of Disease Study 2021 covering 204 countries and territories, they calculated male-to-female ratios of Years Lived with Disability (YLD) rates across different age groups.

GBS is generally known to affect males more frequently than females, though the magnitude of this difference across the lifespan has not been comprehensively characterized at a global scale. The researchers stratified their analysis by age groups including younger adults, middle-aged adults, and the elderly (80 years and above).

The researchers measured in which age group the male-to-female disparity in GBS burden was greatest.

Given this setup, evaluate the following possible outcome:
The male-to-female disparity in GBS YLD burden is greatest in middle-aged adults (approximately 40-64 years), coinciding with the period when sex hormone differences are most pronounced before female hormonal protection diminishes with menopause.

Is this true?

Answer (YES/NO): NO